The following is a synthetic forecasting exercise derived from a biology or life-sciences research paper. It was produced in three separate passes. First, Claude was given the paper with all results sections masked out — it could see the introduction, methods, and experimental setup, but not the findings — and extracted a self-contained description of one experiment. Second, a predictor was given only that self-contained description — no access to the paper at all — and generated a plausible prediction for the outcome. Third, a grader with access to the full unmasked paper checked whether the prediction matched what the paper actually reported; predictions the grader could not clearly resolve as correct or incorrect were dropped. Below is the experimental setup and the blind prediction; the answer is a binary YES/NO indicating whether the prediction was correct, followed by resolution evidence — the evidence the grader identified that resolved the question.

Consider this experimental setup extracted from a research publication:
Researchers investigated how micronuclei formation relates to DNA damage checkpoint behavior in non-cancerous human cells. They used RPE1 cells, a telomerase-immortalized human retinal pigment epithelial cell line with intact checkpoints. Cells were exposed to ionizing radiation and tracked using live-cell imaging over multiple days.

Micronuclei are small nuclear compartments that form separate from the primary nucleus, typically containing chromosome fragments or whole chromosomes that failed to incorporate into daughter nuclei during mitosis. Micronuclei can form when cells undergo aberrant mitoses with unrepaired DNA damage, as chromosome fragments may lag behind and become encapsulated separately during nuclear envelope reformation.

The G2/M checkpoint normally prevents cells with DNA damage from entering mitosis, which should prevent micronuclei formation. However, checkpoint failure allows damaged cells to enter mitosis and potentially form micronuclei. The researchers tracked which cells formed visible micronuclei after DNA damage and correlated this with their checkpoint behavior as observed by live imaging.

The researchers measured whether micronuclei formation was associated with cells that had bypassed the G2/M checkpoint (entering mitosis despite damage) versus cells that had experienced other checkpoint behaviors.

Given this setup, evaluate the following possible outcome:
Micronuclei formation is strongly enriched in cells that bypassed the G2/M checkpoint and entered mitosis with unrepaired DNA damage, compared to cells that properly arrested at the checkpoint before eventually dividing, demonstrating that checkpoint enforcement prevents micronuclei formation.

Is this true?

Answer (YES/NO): NO